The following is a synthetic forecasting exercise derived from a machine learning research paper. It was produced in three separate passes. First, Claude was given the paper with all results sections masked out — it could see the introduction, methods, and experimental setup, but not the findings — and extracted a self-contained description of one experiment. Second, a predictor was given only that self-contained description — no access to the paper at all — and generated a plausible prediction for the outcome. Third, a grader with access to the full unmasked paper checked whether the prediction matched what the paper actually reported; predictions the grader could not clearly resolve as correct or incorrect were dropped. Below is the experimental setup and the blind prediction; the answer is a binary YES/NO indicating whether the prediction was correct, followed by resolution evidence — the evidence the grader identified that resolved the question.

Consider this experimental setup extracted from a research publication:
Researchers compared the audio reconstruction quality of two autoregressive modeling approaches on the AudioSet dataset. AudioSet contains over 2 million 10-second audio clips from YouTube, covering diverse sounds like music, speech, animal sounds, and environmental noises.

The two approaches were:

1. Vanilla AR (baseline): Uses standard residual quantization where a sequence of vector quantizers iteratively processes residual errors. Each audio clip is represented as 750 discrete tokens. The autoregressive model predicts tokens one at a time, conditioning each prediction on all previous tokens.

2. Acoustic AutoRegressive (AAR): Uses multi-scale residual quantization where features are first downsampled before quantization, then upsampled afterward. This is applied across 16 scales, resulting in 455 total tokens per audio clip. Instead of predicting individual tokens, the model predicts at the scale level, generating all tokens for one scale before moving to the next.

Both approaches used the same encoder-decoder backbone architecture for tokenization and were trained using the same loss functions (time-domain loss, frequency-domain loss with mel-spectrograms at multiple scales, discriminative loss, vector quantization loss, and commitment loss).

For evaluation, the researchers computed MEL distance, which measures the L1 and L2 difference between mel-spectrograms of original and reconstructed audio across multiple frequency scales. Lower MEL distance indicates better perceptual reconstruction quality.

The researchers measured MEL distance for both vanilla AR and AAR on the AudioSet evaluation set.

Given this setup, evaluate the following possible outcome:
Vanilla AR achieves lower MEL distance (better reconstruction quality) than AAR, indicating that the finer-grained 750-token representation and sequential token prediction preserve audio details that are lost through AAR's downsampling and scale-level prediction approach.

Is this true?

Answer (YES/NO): NO